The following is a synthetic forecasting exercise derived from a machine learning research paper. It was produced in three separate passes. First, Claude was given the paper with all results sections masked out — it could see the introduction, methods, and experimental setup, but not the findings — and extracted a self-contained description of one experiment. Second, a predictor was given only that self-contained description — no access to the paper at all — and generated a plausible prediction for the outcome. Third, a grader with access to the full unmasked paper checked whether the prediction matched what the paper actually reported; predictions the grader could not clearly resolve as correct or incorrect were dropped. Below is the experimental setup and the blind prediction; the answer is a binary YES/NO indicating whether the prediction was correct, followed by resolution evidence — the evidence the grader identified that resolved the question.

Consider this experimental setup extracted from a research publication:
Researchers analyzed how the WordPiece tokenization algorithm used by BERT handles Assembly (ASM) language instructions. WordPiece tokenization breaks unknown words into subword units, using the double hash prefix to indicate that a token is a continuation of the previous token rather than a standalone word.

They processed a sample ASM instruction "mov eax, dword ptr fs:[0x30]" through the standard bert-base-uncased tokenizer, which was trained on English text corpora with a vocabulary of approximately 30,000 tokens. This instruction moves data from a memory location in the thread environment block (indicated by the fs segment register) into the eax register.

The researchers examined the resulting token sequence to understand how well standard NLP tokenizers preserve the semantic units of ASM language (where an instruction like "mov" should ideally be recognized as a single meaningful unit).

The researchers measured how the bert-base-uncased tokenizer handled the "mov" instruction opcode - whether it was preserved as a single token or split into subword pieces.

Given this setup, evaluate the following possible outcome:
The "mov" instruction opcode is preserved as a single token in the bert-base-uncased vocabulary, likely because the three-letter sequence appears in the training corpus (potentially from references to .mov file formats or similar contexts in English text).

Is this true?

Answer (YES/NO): NO